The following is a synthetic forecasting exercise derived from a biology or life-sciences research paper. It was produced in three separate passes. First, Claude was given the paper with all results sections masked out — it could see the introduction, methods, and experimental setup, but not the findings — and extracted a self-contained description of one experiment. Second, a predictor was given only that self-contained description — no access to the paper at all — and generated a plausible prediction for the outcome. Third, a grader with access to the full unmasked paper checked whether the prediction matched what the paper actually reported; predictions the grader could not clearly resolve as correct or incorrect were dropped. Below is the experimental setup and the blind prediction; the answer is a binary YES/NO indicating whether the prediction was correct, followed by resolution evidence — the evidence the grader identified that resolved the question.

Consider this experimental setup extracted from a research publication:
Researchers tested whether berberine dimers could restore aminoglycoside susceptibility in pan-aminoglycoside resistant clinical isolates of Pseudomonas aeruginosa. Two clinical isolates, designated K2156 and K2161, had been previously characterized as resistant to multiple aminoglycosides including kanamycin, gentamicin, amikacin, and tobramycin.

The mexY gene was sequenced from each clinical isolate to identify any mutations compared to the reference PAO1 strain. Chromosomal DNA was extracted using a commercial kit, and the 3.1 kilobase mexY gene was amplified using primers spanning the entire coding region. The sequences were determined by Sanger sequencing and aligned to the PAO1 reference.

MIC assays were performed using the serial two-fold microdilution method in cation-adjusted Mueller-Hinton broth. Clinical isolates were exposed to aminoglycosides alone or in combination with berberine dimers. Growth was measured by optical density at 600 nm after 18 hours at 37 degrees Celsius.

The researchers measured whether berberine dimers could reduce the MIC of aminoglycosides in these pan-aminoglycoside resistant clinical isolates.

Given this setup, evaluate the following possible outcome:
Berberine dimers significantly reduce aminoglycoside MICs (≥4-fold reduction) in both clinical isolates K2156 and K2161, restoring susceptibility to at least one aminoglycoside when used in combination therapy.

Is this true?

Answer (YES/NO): NO